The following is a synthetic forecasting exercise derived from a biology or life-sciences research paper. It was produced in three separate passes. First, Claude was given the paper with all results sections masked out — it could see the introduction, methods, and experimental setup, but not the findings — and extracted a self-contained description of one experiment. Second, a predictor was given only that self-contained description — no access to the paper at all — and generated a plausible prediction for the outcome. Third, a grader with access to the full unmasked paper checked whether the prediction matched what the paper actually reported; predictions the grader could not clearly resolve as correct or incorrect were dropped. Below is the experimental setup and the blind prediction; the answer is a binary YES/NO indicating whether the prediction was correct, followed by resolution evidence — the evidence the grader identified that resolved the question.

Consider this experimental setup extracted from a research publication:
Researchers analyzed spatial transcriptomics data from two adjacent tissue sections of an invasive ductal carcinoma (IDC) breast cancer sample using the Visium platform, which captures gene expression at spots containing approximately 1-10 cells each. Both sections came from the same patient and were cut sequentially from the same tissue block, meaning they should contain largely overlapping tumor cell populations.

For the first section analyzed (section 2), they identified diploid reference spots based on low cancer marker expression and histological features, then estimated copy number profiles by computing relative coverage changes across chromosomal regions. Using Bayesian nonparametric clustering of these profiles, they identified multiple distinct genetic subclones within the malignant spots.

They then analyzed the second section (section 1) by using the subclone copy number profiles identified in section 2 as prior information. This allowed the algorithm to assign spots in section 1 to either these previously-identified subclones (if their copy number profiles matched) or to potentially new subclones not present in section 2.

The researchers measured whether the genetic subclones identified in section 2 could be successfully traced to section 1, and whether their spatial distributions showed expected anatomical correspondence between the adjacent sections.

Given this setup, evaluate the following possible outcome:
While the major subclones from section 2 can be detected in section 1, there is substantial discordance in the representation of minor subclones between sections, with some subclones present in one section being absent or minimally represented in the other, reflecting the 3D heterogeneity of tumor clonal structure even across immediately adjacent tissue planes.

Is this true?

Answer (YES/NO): NO